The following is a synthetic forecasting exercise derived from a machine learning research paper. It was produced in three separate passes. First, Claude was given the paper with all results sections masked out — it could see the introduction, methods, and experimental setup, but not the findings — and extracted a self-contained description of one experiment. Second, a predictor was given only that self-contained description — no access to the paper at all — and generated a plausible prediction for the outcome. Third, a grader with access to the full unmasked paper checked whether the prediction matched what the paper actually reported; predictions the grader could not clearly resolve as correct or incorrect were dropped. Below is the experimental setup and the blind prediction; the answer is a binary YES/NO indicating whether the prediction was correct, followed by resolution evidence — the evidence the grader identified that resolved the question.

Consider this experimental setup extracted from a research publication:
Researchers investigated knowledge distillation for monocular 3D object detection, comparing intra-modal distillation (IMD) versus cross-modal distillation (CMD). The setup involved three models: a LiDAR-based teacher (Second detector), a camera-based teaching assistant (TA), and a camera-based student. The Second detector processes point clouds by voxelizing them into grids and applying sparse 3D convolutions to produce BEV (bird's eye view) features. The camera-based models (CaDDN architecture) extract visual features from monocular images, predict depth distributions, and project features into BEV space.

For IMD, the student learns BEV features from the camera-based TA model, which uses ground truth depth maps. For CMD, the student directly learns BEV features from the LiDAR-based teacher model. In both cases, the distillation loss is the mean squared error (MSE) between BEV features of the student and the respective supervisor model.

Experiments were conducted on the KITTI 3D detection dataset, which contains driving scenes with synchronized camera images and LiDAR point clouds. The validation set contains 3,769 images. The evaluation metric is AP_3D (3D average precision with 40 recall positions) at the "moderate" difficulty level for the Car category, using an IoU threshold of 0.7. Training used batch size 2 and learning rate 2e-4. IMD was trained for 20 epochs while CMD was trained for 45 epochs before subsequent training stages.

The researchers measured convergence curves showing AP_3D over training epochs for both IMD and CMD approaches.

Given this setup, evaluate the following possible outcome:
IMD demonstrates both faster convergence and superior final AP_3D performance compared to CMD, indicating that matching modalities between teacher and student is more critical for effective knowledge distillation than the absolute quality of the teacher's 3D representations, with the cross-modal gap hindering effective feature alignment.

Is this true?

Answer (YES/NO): YES